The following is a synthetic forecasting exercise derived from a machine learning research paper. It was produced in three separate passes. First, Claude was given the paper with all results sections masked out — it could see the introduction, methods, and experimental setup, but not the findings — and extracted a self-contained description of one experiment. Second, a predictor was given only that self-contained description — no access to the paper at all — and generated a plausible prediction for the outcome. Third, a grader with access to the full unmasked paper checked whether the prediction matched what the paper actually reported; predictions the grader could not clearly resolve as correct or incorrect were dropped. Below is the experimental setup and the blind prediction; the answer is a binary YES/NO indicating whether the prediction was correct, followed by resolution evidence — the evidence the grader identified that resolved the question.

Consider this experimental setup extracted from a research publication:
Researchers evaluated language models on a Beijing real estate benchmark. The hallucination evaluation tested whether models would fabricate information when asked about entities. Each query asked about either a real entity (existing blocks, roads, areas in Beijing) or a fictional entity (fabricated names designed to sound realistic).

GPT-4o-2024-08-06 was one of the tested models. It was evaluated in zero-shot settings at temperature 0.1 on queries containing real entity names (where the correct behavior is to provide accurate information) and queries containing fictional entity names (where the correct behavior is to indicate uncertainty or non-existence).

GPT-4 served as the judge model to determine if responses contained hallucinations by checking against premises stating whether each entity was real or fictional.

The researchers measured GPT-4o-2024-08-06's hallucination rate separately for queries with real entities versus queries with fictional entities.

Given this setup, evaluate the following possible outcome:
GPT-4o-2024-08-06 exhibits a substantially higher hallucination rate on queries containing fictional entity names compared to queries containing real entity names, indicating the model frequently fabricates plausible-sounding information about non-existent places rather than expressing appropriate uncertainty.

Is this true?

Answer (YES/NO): YES